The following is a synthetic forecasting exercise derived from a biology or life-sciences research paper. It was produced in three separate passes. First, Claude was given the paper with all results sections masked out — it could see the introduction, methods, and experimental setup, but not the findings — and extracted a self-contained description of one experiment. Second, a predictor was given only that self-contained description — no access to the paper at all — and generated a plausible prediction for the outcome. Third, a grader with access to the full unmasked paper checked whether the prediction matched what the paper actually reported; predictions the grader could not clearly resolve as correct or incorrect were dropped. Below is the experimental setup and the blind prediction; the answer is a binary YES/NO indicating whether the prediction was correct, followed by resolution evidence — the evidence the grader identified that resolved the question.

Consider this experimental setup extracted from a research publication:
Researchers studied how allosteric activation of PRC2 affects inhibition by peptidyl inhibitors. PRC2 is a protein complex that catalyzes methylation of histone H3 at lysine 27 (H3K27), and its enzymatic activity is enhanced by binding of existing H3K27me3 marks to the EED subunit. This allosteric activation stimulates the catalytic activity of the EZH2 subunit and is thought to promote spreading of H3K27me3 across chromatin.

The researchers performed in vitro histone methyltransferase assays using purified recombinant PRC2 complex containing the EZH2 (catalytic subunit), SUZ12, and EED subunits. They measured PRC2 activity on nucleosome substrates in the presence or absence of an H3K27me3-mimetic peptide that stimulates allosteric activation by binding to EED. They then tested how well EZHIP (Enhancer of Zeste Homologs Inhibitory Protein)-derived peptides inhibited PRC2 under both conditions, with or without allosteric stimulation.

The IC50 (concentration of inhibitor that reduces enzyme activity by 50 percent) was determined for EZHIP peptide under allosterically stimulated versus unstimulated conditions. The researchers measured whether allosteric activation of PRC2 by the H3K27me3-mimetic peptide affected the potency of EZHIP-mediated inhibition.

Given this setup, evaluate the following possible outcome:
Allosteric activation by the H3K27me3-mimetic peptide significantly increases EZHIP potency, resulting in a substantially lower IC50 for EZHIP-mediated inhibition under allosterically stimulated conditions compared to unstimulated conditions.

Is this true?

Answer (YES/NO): YES